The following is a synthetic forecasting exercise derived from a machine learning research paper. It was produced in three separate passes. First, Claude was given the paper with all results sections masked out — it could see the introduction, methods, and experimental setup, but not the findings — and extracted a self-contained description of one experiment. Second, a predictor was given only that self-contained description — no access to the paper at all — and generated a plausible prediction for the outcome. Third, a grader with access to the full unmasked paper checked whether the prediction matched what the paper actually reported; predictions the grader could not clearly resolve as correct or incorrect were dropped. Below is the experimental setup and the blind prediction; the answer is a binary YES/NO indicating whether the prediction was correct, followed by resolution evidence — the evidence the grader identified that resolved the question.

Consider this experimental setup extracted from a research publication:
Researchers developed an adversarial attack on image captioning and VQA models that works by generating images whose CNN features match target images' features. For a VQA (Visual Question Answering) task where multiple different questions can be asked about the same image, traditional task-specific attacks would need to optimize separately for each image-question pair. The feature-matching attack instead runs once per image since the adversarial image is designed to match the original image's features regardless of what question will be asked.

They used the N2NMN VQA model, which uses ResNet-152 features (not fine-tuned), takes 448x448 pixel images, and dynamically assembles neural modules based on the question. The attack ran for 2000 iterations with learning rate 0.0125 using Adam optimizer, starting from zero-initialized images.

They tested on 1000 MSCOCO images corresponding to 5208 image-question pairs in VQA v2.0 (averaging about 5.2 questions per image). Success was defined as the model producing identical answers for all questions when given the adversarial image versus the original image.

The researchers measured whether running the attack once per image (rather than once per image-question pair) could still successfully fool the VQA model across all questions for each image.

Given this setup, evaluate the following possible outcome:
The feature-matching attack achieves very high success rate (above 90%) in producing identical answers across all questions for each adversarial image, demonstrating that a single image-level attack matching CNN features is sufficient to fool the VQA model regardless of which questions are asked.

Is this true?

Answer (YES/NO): NO